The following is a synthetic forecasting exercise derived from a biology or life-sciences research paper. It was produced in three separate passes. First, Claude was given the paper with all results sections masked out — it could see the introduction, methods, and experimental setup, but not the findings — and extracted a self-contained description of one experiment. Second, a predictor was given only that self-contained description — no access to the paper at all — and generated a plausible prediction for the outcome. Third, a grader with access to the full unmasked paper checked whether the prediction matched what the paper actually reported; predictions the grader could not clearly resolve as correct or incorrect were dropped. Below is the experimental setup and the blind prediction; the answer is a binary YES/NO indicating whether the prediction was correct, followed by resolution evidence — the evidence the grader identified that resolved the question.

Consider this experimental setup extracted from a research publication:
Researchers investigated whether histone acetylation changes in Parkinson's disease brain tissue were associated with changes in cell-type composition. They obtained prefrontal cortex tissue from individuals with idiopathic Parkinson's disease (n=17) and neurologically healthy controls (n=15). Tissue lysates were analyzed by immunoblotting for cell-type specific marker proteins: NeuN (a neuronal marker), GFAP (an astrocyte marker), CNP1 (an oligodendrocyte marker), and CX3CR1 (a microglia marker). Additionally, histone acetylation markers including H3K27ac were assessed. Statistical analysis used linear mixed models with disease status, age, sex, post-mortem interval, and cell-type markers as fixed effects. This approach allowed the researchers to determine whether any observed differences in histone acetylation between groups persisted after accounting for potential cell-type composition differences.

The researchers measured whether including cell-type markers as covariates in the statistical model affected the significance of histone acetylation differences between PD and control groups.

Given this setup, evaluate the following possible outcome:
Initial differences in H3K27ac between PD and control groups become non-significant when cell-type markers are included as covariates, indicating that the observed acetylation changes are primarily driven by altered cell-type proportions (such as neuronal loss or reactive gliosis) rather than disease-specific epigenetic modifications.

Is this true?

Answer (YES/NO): NO